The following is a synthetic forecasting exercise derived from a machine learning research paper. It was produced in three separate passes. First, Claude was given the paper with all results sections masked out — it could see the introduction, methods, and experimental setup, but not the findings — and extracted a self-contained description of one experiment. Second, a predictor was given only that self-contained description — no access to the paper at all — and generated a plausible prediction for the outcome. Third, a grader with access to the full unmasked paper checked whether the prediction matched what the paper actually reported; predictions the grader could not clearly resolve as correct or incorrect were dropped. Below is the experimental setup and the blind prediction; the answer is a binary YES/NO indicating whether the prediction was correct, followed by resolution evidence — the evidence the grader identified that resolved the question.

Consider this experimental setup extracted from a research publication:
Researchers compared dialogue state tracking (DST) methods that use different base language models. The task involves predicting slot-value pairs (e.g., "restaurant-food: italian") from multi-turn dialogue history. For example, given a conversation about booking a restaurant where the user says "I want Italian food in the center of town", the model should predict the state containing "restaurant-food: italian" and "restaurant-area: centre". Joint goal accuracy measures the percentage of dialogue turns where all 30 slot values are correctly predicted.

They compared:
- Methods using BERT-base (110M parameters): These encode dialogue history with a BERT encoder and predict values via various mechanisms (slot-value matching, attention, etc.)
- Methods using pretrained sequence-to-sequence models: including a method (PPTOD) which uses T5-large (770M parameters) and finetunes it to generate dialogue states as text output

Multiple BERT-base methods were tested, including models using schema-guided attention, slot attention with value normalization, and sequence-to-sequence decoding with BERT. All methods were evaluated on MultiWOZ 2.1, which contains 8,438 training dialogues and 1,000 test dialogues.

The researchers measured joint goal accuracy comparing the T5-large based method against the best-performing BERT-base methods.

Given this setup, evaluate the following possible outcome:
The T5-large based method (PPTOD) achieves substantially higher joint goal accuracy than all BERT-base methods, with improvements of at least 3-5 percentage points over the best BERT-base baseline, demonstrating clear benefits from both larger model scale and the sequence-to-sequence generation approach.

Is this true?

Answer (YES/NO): NO